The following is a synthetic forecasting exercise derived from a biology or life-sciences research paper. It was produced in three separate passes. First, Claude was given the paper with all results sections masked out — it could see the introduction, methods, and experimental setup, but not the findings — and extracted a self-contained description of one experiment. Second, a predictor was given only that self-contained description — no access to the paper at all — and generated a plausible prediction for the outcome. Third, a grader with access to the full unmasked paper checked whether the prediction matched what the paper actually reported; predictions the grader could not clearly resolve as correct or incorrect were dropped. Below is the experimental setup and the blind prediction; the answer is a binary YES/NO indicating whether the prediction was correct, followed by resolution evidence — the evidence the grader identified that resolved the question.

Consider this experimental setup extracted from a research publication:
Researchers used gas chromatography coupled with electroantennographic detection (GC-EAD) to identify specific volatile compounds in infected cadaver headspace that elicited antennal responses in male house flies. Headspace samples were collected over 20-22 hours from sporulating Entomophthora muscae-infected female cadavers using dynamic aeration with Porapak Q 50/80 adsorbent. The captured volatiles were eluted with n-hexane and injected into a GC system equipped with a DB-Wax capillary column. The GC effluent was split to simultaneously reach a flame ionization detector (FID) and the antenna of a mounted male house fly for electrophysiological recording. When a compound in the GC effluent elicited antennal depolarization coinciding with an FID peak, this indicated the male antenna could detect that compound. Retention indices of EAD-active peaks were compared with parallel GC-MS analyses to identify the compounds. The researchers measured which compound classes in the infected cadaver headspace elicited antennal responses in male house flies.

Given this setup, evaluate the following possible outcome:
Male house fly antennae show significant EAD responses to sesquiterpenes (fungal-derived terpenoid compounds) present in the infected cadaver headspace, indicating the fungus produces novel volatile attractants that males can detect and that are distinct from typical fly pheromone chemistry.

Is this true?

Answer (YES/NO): YES